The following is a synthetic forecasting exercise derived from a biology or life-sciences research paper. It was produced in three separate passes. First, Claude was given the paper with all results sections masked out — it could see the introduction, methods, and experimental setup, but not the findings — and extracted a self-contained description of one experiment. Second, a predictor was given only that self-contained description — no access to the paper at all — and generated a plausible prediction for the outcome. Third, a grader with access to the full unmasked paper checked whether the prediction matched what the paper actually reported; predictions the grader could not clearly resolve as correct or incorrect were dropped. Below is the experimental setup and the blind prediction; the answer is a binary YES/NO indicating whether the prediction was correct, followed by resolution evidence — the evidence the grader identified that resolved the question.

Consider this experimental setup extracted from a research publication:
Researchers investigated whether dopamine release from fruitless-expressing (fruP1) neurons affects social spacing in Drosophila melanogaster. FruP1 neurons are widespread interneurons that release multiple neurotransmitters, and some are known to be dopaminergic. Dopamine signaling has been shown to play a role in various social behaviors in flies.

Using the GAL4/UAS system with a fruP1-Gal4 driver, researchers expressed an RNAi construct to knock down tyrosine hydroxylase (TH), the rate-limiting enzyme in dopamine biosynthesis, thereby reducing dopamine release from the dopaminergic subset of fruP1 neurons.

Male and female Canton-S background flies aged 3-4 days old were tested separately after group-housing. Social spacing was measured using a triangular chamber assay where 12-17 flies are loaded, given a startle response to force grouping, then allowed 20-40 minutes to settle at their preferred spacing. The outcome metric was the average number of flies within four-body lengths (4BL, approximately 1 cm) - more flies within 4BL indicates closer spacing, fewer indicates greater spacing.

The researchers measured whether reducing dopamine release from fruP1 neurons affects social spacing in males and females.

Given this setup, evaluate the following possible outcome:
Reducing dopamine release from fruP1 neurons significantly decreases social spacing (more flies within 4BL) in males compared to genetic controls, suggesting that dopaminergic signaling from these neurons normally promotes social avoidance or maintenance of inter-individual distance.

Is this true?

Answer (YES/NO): NO